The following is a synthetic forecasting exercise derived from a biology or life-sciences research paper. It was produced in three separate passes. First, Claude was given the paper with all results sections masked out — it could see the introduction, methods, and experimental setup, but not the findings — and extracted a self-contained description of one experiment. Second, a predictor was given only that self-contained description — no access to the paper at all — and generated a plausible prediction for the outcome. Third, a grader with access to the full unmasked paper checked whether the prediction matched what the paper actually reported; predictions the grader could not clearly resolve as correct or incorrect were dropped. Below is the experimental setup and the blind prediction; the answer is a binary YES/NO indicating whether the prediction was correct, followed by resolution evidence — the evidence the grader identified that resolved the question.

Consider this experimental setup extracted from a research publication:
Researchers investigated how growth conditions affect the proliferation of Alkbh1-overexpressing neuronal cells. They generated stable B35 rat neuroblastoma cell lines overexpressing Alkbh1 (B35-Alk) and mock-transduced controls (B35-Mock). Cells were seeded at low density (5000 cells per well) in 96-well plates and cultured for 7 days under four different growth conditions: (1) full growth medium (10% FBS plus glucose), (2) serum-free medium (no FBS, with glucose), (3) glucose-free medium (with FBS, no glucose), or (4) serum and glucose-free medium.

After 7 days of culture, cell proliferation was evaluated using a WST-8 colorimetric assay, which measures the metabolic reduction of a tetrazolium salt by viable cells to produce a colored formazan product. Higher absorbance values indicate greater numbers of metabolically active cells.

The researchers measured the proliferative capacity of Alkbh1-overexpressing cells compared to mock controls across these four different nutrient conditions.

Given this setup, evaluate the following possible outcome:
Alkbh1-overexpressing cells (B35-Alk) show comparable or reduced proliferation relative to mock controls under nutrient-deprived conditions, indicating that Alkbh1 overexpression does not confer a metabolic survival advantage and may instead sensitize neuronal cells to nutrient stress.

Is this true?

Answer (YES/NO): YES